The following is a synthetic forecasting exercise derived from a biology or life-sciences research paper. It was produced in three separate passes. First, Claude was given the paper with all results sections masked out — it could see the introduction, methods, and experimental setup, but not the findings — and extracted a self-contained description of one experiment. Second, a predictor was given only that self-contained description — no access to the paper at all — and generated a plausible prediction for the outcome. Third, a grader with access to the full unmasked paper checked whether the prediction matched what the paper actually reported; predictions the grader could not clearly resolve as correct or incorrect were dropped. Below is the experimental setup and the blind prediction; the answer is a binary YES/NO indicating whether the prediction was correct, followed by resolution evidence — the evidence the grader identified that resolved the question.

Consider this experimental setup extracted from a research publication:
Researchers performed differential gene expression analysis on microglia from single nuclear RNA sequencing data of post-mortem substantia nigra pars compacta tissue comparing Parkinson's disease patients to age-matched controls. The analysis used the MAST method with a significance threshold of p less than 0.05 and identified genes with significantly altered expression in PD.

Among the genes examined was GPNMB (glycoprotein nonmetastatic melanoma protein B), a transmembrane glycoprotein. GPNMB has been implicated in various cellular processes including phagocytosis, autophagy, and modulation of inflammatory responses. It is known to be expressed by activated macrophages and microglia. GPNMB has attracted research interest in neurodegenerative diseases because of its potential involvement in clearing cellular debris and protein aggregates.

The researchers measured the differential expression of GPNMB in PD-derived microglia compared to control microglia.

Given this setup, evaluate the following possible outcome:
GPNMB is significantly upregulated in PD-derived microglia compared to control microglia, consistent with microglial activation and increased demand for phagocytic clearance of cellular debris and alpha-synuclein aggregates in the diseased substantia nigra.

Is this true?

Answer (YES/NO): YES